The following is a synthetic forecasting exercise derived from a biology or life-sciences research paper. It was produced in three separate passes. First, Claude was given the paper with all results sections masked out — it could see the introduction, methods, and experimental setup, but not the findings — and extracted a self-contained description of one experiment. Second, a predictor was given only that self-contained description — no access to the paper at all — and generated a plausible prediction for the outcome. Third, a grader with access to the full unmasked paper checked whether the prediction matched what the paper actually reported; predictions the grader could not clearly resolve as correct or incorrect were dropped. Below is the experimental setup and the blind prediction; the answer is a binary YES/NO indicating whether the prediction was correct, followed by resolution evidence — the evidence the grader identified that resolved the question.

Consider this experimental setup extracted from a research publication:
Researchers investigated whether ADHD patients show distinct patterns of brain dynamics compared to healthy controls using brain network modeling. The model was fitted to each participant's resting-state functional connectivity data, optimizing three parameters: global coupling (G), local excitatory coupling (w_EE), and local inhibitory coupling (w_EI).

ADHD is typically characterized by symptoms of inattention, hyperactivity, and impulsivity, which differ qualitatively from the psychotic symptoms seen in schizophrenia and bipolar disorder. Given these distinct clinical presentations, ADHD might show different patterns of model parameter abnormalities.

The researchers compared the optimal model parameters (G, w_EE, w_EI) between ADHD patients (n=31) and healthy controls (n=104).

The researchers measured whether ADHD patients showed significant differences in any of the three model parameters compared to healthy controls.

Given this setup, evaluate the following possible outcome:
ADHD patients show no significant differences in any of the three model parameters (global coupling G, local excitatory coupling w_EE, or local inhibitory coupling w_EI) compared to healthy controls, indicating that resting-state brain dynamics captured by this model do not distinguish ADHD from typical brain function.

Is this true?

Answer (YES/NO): YES